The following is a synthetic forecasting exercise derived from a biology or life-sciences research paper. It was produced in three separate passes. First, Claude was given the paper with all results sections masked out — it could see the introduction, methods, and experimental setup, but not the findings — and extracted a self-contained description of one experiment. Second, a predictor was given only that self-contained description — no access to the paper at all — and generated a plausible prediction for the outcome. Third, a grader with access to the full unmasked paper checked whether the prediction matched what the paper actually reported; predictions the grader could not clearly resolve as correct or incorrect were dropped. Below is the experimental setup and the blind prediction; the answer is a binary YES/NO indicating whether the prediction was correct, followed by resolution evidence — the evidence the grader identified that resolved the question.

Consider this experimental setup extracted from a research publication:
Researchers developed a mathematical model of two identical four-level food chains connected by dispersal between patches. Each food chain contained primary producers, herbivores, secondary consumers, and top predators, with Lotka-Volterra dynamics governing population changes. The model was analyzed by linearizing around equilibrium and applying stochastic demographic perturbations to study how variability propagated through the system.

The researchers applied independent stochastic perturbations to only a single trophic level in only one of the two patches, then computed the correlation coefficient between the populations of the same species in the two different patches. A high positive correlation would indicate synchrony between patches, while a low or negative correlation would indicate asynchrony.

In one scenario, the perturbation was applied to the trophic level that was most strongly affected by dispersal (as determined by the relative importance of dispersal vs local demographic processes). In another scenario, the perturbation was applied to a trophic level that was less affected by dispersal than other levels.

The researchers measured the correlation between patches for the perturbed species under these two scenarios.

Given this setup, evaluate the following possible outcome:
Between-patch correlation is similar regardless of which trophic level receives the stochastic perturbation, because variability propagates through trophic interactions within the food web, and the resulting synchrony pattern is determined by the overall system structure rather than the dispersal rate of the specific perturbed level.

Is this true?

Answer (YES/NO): NO